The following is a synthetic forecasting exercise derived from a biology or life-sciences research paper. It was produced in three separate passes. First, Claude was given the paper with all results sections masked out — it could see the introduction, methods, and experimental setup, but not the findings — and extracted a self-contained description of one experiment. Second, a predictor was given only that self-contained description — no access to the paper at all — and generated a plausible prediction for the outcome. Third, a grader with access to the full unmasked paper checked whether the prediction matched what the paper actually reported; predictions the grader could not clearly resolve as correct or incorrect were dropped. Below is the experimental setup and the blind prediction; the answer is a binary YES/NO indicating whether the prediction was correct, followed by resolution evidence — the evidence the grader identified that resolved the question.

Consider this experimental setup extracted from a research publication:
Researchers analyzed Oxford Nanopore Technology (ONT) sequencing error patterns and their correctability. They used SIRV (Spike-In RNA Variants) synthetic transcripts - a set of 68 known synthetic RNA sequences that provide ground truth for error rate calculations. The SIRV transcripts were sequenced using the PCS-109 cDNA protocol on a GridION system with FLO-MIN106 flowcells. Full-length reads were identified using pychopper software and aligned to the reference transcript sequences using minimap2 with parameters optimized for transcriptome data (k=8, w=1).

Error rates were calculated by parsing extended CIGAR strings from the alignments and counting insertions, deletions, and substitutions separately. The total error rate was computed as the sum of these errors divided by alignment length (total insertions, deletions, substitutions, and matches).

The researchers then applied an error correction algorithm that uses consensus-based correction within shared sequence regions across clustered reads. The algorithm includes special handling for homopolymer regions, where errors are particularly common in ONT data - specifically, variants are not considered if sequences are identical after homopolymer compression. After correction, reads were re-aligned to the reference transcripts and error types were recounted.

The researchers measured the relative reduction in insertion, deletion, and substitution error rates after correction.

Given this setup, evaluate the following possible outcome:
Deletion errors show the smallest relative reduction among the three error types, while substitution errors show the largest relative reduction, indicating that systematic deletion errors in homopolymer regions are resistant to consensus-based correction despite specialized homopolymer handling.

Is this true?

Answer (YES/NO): NO